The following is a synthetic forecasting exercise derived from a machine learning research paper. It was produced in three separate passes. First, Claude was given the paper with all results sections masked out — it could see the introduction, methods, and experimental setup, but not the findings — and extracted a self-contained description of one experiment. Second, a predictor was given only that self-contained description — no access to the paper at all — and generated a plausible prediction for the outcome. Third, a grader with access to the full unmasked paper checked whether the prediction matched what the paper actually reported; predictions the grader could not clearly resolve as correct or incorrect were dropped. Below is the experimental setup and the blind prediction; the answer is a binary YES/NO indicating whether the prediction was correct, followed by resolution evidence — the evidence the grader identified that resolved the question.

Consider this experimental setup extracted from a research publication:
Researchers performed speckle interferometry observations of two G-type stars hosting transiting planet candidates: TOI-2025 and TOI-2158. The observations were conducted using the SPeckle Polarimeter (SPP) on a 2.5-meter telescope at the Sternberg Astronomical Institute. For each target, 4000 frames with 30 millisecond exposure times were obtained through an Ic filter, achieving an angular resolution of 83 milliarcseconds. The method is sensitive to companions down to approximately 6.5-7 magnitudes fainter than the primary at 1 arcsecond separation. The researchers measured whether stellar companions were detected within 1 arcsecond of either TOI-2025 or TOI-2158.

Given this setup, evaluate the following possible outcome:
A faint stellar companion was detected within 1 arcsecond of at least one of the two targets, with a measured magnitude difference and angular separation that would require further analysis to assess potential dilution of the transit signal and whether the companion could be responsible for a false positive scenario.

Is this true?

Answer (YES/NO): NO